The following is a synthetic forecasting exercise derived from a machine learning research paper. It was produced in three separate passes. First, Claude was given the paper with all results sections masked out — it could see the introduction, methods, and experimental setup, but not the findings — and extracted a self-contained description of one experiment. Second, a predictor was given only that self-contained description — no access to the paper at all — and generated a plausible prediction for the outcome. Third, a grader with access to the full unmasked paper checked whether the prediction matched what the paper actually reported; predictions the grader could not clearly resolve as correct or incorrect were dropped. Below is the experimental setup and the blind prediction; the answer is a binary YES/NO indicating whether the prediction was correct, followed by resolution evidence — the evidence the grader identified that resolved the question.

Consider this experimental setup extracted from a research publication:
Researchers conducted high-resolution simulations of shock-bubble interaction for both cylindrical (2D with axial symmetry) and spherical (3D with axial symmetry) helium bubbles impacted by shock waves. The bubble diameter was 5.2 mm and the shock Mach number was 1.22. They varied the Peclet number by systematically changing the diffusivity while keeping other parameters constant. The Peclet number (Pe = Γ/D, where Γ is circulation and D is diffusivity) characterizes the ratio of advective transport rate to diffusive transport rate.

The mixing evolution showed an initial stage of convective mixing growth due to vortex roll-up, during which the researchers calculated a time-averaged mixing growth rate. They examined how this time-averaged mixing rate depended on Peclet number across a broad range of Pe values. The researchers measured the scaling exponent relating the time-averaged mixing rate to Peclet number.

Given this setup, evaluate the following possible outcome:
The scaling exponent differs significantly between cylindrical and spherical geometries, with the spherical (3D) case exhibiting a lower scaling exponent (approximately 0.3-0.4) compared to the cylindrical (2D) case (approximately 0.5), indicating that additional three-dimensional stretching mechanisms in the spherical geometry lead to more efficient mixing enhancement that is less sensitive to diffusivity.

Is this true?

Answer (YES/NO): NO